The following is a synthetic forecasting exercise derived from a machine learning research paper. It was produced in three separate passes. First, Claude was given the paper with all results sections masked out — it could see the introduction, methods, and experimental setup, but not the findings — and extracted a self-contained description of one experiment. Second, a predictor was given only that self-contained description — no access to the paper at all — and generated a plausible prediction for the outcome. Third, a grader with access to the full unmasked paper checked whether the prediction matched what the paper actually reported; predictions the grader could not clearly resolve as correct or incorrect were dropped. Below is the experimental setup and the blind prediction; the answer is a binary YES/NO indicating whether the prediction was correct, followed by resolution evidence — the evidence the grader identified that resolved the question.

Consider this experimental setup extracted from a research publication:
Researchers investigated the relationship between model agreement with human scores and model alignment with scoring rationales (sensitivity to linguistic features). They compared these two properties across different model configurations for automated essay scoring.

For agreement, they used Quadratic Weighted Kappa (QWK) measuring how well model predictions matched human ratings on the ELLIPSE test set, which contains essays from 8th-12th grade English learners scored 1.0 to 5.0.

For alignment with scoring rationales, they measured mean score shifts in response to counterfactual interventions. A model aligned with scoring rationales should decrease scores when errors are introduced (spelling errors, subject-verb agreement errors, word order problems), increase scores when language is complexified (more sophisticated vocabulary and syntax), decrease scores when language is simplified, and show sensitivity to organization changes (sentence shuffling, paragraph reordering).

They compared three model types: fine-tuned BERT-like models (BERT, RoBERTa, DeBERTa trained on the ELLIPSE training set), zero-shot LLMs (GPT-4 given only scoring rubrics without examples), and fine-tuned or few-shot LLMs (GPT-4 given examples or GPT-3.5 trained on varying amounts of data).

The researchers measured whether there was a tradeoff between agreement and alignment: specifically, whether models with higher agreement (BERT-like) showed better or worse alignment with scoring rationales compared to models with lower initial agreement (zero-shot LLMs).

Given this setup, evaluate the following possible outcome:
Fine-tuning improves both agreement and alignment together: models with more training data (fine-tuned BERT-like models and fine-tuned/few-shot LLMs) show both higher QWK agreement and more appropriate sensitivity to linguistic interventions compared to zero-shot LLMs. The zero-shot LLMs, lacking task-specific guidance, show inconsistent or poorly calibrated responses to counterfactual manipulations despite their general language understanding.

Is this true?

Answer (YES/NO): NO